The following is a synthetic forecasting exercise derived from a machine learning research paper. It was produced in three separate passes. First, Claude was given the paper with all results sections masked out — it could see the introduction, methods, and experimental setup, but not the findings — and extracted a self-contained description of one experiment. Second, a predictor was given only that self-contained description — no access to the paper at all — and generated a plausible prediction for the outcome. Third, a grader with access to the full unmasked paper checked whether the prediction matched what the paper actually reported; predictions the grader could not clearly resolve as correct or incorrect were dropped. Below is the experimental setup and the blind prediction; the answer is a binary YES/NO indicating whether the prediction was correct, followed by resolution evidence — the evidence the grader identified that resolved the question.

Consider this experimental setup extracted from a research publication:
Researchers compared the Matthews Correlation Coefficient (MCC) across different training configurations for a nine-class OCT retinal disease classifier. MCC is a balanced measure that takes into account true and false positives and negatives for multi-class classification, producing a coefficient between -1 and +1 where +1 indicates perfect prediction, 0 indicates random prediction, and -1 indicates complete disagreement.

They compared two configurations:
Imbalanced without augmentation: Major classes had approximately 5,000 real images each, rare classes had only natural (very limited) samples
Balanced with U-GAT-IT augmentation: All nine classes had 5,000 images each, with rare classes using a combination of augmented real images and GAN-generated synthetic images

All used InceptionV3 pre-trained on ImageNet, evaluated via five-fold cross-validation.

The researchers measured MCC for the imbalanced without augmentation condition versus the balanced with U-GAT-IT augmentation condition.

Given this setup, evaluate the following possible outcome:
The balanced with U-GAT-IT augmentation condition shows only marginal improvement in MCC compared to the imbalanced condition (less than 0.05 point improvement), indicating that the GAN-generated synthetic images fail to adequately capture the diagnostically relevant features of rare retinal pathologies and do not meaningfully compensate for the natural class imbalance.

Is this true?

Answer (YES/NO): NO